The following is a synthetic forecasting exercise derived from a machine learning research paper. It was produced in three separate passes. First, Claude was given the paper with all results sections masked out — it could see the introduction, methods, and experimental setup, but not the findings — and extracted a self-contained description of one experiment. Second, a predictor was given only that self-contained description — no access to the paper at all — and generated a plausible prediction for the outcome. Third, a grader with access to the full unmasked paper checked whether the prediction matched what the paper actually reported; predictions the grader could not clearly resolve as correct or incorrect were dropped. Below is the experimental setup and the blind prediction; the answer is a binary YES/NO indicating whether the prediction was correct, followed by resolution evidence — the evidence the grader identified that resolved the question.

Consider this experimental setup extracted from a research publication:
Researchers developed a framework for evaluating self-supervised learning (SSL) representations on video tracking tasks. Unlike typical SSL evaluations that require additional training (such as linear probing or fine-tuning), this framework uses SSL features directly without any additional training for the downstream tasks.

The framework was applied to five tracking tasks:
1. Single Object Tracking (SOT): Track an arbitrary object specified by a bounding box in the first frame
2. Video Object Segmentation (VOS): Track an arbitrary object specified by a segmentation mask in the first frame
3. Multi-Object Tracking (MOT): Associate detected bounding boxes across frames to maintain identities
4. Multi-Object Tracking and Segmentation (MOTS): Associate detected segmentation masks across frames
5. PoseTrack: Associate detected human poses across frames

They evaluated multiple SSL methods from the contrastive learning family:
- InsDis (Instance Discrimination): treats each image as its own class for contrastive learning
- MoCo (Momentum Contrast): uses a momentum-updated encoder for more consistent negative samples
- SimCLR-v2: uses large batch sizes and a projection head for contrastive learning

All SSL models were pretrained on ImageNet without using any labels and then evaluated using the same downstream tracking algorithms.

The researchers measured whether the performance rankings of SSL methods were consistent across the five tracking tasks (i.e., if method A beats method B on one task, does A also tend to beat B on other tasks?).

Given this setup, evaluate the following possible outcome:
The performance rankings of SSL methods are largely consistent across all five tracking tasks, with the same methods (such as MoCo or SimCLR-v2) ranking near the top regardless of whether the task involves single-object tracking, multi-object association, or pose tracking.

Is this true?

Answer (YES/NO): NO